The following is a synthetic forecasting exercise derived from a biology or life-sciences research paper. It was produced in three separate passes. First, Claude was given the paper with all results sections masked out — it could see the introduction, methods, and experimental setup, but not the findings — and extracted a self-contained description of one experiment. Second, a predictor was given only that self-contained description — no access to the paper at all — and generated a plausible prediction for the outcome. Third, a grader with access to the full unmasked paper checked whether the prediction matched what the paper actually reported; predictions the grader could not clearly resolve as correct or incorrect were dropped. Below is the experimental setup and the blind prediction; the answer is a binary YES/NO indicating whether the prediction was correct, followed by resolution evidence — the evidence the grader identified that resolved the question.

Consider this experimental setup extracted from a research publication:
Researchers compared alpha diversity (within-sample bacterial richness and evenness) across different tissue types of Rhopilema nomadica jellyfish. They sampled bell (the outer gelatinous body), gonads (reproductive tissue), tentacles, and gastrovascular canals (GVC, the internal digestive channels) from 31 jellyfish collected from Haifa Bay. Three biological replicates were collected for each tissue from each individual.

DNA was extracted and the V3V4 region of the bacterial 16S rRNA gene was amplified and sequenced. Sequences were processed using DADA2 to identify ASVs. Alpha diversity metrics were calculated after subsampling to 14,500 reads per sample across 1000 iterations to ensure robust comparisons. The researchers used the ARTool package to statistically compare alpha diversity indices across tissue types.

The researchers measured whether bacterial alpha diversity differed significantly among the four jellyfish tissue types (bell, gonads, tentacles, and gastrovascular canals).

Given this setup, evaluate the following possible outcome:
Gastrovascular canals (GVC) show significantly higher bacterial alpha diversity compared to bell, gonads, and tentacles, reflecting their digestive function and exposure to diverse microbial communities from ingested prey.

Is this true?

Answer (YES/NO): NO